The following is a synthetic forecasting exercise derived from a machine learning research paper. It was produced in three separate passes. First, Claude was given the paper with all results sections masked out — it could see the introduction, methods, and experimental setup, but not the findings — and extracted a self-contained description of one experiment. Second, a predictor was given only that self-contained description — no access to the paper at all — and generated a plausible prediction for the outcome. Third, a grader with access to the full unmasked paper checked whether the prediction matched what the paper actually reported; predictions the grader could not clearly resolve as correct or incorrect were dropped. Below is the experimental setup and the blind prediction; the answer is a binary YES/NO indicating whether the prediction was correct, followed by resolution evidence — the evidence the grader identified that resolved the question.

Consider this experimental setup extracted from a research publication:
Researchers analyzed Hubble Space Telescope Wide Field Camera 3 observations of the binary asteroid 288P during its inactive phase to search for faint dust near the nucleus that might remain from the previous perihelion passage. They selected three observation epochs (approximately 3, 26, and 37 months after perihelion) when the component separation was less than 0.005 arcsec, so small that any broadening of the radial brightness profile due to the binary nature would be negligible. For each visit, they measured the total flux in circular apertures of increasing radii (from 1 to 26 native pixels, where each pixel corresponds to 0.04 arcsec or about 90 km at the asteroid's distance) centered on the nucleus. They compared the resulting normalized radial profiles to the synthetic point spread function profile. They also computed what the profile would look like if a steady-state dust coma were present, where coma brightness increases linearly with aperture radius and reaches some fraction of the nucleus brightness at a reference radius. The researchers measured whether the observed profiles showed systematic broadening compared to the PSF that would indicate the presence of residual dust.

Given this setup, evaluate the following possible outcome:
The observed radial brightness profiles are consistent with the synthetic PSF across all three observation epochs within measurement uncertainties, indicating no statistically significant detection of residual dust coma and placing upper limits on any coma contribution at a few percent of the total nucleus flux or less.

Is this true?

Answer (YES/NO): NO